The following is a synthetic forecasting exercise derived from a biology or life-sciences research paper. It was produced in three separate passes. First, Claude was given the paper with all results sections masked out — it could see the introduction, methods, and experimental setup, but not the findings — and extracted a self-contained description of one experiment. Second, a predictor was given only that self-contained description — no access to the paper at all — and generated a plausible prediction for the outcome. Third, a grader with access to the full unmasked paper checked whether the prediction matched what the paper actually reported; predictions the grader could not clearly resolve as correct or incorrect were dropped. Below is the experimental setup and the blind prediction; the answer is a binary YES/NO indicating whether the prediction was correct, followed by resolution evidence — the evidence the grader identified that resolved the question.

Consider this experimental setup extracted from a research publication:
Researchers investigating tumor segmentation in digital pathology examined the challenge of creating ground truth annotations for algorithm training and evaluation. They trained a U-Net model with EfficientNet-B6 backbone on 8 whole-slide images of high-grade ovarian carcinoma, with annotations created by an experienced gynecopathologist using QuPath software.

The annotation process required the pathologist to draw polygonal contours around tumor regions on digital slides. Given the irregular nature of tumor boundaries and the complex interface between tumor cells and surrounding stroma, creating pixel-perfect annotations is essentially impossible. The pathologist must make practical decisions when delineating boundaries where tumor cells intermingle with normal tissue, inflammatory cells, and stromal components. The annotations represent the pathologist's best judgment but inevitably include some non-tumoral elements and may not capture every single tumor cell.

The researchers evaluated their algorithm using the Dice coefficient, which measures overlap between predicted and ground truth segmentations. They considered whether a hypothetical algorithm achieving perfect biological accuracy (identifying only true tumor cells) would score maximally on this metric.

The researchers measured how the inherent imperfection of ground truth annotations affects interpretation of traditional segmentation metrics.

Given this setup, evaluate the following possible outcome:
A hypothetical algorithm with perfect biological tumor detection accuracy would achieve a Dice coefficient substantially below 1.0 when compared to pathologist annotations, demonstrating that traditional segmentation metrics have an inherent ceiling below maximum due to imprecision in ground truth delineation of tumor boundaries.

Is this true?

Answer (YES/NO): YES